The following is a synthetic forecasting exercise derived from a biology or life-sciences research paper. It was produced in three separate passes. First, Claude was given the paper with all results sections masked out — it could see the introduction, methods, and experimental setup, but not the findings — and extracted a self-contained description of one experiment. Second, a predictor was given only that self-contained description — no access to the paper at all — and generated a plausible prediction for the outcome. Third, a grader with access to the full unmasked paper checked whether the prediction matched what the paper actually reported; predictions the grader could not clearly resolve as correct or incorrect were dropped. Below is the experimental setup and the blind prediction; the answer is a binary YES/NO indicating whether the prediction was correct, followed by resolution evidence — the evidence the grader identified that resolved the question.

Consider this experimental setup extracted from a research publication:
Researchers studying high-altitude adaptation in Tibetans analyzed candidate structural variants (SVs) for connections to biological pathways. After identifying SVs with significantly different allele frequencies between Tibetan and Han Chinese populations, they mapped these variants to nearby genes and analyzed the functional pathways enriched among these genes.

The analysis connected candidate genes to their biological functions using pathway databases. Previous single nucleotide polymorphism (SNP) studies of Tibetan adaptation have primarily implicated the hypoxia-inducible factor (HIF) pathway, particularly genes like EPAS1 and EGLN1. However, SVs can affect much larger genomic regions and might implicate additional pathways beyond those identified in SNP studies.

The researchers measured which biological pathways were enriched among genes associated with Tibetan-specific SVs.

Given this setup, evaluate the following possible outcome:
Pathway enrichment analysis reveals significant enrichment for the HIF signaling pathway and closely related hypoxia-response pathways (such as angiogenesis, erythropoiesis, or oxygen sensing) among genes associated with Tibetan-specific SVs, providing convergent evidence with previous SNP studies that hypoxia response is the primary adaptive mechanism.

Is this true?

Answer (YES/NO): NO